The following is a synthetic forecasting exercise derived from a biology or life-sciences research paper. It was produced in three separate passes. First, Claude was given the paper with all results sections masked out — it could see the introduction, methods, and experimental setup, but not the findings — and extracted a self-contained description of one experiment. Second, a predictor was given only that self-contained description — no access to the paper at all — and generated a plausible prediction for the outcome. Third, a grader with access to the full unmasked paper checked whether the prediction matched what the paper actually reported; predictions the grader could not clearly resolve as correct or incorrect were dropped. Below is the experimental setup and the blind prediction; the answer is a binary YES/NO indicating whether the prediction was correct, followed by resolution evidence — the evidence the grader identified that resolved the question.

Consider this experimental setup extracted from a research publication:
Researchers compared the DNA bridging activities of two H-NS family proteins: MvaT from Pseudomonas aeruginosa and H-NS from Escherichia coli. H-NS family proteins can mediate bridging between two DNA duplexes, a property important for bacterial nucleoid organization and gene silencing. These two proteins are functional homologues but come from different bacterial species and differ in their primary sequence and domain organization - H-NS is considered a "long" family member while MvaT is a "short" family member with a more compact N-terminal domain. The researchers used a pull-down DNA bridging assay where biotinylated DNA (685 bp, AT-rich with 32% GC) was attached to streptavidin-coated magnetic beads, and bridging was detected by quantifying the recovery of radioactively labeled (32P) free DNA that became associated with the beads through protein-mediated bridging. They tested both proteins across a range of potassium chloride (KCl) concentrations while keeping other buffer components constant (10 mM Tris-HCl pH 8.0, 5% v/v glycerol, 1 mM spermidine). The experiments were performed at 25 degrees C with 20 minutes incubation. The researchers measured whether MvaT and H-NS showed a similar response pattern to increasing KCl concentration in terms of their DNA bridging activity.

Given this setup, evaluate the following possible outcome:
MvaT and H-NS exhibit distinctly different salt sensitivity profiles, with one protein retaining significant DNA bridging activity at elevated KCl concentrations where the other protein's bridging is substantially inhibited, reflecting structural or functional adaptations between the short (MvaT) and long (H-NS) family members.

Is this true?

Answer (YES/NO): YES